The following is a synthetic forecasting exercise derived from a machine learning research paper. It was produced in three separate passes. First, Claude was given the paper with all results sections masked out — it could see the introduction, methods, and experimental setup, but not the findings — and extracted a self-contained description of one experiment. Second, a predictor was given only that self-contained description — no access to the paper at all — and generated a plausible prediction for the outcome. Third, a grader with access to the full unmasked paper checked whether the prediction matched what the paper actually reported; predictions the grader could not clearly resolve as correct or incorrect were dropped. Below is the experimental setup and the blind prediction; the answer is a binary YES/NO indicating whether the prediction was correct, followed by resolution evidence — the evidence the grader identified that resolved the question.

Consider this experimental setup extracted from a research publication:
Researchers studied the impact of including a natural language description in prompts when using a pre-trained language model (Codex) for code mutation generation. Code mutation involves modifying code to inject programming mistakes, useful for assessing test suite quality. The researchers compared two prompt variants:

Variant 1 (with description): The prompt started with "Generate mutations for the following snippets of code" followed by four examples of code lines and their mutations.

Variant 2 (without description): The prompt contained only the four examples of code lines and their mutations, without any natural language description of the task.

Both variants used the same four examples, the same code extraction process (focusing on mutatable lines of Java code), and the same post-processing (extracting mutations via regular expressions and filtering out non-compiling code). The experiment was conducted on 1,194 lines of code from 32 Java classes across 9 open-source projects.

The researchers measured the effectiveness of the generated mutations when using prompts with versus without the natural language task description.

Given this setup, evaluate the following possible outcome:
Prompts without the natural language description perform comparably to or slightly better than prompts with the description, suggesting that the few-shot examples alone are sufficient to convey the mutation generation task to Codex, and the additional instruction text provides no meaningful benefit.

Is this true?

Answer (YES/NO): NO